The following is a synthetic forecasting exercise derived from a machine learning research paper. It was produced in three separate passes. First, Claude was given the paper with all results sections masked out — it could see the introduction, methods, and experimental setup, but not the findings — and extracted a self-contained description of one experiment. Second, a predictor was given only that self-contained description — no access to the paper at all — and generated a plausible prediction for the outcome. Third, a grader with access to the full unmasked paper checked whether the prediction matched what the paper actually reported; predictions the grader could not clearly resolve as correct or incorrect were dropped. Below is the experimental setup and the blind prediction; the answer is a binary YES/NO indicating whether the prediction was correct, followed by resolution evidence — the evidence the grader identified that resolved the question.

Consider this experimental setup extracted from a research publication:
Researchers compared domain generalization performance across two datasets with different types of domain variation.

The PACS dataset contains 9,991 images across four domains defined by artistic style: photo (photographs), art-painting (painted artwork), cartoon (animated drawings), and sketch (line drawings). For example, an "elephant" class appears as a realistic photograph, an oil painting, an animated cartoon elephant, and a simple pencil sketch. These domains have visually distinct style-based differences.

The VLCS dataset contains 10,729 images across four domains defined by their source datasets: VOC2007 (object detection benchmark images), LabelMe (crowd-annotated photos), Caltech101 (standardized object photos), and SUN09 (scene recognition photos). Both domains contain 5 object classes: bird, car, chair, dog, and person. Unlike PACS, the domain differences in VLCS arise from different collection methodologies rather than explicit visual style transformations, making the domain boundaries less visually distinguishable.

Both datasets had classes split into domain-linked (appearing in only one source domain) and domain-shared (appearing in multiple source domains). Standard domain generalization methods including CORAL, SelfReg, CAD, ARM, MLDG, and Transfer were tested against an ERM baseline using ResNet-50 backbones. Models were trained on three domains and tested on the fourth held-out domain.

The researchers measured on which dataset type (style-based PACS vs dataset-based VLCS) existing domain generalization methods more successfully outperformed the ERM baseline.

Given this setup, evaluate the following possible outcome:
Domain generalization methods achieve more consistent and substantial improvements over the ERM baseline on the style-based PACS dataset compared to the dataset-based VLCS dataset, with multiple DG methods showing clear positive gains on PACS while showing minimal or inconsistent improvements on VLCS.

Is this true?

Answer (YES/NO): YES